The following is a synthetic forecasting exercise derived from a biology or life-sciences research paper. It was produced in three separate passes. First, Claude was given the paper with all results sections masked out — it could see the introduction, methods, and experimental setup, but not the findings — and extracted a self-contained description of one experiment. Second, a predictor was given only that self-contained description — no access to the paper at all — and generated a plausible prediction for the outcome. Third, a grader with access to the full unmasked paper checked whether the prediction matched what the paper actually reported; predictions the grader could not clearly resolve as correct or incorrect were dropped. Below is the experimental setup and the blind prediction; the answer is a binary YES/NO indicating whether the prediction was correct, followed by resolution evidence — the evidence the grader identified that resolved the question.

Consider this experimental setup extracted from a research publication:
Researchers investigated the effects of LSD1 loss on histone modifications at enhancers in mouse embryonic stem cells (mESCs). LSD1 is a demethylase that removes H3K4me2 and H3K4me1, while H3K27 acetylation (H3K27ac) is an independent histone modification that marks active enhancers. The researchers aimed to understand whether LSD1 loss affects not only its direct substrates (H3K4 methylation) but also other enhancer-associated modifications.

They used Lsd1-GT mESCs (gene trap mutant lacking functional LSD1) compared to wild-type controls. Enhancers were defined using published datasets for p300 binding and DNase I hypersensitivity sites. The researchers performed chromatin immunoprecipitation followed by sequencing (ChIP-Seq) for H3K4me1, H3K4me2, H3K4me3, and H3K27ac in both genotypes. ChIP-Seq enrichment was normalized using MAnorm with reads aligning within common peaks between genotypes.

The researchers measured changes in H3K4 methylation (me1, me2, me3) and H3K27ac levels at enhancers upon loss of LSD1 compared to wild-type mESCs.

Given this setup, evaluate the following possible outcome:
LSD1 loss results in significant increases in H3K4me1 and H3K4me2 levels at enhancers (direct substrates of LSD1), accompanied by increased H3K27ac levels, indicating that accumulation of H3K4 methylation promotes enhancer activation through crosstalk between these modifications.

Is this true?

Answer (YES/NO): YES